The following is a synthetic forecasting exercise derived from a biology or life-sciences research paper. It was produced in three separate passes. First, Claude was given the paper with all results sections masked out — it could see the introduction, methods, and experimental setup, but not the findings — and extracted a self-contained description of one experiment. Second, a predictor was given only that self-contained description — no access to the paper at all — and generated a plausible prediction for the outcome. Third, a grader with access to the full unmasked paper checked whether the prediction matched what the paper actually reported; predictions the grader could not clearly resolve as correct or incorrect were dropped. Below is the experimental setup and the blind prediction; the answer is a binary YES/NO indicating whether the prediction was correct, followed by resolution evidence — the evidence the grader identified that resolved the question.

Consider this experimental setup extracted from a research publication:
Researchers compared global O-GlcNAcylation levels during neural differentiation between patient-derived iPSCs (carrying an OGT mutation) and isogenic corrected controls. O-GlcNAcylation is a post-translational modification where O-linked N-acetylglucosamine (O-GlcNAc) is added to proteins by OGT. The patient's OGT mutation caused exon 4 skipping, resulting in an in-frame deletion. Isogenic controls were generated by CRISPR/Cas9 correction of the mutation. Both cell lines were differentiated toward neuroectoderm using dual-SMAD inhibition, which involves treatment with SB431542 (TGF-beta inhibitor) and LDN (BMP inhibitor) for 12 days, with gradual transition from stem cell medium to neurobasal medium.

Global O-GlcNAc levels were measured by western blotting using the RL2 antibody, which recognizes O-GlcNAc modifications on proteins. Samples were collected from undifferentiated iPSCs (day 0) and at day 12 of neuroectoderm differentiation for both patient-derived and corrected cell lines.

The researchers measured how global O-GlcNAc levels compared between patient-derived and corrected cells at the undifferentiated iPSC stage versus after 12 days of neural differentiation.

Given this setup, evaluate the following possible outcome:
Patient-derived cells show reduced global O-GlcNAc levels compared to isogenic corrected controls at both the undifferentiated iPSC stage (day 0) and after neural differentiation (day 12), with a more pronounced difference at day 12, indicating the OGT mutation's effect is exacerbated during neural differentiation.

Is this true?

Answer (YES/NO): NO